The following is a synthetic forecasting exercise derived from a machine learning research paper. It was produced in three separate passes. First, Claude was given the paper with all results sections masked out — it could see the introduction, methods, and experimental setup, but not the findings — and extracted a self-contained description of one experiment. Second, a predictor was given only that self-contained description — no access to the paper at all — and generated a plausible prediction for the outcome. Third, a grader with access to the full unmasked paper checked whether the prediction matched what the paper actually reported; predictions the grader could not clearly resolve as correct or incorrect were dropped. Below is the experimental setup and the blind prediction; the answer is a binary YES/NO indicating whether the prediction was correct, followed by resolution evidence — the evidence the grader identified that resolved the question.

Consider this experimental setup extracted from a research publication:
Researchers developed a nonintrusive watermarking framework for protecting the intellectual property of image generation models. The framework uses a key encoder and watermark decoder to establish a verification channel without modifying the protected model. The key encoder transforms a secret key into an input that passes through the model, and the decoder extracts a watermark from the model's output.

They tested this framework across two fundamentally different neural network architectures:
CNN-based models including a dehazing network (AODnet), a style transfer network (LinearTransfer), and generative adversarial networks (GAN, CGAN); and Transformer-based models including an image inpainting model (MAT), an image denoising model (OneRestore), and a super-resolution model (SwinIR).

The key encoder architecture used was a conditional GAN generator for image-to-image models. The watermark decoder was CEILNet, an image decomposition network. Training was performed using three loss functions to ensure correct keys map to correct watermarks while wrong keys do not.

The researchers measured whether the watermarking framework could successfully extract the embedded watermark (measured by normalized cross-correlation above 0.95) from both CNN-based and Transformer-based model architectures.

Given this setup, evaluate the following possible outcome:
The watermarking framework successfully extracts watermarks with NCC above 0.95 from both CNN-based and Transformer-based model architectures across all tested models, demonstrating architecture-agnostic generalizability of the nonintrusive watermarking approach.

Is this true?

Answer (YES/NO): NO